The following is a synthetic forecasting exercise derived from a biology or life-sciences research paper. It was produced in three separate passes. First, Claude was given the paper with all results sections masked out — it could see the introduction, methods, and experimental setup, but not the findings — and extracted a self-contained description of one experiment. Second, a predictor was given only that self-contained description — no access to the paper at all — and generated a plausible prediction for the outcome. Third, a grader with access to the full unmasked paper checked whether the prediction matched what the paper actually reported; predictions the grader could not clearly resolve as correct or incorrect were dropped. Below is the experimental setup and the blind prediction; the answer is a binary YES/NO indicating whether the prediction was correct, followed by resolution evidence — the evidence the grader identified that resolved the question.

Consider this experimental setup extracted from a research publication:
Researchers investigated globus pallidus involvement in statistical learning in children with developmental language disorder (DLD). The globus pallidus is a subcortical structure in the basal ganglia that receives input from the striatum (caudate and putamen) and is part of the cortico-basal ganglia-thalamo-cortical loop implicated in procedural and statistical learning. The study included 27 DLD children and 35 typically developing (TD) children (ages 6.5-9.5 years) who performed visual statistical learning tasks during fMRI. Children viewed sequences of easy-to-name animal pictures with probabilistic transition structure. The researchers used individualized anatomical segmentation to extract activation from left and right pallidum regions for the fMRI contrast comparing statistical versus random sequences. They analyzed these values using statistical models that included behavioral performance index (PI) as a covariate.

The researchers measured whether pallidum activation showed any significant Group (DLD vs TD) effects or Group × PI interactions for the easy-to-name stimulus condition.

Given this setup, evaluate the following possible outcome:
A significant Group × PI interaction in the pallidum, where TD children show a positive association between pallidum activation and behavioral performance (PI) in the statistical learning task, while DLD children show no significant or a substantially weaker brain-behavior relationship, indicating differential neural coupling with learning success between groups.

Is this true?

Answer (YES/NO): NO